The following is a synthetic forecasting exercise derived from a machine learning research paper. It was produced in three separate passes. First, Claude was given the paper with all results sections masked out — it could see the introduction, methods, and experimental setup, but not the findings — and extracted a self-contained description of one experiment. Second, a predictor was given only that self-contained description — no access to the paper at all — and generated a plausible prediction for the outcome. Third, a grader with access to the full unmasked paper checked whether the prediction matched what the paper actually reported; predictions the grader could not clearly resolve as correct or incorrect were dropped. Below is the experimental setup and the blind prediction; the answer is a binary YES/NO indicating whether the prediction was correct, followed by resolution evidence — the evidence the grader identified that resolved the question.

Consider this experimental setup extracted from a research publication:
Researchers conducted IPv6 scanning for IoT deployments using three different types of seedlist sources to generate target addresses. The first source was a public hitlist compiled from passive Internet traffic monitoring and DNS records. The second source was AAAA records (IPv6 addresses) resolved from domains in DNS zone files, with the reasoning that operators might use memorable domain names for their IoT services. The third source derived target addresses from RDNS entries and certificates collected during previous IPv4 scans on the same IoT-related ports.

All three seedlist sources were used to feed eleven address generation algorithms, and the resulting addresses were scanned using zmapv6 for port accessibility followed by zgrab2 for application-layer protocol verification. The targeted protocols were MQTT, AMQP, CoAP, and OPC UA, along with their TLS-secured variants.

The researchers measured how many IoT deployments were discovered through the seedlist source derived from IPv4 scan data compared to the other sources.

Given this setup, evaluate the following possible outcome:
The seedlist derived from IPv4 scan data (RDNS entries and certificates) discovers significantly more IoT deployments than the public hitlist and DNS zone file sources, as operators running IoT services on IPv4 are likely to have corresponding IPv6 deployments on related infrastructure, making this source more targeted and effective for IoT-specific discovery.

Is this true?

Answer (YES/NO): NO